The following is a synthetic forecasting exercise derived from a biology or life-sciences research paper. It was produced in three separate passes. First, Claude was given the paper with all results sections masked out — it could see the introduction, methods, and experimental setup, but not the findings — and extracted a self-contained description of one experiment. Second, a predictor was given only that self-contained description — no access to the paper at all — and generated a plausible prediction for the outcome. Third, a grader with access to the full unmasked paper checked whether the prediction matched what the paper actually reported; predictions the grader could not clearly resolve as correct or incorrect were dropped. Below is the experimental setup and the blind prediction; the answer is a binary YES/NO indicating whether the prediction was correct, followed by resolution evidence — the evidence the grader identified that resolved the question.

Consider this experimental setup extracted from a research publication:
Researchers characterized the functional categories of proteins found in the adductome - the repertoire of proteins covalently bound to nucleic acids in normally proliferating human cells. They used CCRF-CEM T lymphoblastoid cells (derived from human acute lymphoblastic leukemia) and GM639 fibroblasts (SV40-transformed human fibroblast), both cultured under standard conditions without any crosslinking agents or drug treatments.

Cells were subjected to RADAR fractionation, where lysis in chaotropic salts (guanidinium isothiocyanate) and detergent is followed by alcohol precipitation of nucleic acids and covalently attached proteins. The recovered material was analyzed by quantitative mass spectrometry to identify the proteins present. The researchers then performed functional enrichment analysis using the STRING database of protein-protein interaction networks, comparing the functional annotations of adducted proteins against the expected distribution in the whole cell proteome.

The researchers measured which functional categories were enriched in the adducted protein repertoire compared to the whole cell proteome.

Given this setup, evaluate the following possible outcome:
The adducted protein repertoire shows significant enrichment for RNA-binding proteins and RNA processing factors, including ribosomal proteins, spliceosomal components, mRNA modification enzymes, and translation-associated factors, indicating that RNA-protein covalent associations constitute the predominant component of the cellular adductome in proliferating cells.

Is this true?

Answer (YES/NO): NO